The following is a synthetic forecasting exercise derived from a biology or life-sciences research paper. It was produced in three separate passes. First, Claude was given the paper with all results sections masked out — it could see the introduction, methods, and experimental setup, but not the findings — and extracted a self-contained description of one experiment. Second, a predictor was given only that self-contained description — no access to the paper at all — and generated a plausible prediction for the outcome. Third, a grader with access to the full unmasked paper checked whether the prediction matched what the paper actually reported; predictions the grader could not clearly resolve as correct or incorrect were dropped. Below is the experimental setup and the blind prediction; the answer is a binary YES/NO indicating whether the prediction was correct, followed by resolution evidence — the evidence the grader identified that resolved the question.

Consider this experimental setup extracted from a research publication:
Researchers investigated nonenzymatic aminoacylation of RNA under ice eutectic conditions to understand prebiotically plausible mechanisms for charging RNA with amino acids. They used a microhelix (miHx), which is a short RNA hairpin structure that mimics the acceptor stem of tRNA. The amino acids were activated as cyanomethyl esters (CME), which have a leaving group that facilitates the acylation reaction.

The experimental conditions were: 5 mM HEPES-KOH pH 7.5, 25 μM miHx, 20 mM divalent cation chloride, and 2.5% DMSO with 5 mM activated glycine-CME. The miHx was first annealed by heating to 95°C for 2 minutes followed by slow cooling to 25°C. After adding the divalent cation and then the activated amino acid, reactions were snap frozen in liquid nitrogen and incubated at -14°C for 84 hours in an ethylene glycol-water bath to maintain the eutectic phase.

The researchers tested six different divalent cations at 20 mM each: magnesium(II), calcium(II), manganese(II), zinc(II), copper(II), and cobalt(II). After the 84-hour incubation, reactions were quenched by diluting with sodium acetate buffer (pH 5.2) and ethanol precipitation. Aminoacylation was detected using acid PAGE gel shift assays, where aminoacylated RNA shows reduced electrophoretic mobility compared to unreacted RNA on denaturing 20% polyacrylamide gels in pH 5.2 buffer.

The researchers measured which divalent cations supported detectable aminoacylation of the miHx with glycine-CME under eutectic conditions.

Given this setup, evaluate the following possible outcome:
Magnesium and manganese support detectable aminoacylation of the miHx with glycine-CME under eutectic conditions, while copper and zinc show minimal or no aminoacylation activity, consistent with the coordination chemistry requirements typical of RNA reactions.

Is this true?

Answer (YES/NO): YES